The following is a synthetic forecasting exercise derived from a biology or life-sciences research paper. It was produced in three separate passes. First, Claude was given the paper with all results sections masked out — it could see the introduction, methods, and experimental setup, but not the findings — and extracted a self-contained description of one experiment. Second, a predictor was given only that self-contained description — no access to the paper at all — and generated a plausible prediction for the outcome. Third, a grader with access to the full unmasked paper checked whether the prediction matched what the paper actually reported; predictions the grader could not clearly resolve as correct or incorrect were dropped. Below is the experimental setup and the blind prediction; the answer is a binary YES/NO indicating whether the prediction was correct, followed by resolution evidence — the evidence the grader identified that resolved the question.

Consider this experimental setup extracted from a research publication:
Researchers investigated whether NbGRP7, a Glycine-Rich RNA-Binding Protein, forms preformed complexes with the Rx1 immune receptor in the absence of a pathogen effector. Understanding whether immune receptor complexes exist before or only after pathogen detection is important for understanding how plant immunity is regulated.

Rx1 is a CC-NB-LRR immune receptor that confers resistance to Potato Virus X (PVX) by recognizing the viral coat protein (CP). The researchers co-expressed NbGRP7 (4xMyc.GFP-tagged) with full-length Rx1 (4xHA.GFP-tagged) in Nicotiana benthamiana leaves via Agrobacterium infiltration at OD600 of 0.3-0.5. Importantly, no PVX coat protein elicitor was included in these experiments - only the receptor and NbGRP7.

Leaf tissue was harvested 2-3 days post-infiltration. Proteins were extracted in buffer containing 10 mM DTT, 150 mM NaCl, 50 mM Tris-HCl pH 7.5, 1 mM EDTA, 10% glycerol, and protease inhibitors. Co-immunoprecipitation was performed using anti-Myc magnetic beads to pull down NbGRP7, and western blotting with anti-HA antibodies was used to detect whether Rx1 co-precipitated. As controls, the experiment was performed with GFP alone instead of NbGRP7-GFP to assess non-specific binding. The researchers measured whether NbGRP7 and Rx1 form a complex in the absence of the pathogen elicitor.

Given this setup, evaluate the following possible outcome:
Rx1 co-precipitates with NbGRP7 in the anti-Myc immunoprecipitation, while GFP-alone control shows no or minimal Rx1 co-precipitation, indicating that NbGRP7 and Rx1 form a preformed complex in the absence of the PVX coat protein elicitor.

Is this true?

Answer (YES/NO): YES